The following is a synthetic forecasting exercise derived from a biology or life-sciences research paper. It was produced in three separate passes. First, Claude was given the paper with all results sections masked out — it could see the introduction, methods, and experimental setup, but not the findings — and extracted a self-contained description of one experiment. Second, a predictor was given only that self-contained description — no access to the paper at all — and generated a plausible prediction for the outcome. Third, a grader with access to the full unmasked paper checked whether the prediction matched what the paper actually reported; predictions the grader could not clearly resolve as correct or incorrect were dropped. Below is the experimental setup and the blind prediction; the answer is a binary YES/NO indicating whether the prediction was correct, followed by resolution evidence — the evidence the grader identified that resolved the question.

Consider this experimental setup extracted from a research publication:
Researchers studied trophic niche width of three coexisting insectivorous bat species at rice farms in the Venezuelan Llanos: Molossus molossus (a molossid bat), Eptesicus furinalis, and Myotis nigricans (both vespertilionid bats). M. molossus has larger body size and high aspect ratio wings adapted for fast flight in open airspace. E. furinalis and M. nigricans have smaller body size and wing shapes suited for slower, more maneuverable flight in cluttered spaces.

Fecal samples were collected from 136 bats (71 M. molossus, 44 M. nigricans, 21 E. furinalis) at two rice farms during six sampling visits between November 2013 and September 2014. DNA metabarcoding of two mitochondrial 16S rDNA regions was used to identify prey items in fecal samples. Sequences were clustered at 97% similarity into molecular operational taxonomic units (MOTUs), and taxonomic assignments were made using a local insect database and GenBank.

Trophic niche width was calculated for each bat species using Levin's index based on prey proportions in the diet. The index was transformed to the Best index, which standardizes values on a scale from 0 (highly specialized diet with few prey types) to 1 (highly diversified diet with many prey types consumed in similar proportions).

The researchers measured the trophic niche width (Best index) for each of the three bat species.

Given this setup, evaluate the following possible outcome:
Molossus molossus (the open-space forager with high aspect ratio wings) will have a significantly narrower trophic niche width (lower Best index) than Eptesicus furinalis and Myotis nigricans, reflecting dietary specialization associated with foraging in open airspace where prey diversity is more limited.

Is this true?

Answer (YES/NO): NO